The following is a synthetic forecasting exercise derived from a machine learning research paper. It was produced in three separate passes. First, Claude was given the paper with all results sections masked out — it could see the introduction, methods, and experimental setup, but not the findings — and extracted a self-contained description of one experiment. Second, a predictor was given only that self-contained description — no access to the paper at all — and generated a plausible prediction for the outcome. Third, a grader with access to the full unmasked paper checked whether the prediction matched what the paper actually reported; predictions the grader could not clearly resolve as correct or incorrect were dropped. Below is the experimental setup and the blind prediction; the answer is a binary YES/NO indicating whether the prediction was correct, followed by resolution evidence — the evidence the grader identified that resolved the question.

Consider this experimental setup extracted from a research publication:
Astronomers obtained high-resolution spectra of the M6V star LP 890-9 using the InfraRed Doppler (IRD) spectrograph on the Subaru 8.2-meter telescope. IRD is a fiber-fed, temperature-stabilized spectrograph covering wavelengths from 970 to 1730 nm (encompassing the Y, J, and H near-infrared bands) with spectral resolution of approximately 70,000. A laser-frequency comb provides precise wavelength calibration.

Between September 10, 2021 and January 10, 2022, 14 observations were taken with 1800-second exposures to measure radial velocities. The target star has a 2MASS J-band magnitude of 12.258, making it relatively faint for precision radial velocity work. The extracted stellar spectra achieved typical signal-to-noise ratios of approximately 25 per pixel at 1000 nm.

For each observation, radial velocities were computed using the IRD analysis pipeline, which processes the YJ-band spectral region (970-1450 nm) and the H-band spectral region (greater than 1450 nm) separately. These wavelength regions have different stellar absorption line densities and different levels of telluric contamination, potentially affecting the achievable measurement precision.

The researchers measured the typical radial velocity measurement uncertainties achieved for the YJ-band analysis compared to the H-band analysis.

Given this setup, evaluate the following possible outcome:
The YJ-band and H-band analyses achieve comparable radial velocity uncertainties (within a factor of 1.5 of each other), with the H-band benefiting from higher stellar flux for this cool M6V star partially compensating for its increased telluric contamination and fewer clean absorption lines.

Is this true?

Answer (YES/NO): YES